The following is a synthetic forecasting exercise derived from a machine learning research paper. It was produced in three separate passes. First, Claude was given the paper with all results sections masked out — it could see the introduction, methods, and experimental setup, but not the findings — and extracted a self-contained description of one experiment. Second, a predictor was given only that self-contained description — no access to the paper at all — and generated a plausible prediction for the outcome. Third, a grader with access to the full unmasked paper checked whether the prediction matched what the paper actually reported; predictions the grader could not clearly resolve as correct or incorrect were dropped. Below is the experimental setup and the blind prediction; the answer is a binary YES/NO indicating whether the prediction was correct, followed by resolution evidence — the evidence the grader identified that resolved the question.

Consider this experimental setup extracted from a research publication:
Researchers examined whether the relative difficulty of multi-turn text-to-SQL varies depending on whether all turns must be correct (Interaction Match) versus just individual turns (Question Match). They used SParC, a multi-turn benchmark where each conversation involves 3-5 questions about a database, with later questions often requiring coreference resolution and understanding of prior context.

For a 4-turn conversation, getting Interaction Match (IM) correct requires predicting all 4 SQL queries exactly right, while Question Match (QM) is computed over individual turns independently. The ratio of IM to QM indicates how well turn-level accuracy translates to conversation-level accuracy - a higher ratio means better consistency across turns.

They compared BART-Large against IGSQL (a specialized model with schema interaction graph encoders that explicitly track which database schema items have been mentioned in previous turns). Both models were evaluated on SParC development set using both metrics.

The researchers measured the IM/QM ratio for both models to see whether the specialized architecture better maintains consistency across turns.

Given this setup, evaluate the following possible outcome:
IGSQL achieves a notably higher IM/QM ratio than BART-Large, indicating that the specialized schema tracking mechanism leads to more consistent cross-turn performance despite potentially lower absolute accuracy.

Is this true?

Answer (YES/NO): NO